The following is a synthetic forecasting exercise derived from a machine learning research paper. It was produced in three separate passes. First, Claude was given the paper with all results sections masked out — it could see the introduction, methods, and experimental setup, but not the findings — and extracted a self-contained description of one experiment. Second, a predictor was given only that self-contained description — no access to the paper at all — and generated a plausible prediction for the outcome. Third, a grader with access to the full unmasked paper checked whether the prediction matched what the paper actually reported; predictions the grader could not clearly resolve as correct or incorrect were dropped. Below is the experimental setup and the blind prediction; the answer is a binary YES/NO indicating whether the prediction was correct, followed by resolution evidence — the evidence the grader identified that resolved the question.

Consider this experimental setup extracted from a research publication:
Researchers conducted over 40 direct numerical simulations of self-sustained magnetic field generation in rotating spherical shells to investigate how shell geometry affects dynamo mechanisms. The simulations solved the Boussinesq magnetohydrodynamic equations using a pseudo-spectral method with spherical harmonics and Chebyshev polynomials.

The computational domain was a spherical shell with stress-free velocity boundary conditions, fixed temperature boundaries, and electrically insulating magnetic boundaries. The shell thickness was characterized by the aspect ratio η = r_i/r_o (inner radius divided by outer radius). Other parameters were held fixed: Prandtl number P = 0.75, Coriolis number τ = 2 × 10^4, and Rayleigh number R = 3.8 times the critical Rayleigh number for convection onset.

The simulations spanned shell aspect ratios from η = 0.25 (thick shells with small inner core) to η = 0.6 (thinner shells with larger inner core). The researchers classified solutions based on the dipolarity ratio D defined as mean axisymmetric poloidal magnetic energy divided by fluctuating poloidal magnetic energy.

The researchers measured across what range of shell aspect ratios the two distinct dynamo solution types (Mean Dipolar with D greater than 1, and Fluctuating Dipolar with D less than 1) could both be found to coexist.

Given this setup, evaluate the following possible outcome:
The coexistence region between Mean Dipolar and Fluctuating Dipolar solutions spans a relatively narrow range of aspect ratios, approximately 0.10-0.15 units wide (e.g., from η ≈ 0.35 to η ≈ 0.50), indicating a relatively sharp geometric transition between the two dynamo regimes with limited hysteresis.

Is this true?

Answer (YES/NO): NO